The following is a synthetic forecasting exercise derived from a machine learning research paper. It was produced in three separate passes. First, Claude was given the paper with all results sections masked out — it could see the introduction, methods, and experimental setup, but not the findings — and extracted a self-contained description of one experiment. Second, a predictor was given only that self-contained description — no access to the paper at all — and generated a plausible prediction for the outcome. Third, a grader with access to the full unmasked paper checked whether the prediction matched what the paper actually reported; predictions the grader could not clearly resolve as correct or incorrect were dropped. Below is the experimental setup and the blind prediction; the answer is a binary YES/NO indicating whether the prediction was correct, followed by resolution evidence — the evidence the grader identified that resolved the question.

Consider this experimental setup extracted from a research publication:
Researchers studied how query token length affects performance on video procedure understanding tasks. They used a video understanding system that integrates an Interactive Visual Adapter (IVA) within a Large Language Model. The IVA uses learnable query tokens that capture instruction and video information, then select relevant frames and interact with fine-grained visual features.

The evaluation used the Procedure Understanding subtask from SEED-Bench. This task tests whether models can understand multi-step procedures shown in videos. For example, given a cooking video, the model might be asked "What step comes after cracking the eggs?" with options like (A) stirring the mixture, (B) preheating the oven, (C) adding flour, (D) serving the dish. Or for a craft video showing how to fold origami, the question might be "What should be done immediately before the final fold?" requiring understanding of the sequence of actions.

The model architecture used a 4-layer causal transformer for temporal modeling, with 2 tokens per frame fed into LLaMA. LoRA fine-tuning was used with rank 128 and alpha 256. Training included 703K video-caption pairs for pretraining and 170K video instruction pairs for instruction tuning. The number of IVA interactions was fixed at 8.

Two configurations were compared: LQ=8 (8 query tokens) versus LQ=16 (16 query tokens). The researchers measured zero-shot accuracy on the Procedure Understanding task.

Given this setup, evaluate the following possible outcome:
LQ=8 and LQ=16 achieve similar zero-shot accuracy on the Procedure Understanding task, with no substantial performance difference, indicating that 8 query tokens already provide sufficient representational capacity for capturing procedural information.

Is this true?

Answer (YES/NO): NO